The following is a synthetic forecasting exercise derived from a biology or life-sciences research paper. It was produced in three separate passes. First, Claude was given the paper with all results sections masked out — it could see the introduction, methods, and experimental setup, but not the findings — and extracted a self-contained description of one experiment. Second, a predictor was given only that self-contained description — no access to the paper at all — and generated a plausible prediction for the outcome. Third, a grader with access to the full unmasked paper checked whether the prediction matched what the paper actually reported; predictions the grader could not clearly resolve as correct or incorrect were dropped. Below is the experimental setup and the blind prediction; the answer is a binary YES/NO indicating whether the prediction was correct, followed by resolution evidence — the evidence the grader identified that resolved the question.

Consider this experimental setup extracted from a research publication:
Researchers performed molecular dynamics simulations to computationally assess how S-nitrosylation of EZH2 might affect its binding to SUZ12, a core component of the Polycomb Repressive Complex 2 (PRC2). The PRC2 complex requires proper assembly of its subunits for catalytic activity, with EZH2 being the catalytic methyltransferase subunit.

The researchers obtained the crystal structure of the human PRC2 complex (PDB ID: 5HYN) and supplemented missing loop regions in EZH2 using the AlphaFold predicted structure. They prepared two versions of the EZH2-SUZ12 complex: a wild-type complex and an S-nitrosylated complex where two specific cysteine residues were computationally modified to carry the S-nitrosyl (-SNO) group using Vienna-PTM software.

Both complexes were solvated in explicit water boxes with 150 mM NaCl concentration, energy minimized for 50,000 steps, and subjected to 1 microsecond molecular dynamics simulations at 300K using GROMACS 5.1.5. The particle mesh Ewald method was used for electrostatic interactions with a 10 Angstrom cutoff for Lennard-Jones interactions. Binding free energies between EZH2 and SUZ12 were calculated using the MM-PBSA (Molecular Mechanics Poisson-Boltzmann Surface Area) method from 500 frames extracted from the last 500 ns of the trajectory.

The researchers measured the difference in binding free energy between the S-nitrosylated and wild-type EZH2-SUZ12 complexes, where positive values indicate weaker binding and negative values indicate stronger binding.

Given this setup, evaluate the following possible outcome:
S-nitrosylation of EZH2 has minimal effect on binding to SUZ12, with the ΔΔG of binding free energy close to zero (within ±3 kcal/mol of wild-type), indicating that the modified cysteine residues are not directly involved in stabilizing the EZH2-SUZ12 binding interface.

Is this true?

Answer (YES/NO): NO